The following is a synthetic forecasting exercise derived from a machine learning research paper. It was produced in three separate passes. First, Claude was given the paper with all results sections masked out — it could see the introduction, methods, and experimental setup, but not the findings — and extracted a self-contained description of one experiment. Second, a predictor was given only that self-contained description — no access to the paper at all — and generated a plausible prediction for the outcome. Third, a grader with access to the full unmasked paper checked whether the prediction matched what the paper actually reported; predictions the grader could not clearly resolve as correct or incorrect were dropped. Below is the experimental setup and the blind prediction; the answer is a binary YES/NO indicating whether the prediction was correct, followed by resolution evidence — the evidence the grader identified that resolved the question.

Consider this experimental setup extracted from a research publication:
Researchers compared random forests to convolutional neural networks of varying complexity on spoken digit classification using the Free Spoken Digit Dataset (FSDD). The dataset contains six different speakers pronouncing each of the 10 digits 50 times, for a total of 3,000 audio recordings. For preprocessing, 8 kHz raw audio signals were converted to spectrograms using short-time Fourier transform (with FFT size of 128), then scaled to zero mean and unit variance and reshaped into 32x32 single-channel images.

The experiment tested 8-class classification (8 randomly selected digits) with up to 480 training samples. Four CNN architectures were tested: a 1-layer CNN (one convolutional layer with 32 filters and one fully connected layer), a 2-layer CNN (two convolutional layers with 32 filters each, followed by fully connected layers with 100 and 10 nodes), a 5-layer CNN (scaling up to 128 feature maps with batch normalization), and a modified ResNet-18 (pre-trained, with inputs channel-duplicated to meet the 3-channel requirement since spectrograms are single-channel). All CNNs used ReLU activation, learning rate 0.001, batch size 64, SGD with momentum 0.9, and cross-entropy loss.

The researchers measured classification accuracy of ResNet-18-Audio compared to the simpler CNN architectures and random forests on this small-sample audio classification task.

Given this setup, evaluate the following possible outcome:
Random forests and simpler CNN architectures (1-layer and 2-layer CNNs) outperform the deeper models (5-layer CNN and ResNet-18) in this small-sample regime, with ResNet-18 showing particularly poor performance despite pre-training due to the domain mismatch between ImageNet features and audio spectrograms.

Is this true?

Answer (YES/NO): NO